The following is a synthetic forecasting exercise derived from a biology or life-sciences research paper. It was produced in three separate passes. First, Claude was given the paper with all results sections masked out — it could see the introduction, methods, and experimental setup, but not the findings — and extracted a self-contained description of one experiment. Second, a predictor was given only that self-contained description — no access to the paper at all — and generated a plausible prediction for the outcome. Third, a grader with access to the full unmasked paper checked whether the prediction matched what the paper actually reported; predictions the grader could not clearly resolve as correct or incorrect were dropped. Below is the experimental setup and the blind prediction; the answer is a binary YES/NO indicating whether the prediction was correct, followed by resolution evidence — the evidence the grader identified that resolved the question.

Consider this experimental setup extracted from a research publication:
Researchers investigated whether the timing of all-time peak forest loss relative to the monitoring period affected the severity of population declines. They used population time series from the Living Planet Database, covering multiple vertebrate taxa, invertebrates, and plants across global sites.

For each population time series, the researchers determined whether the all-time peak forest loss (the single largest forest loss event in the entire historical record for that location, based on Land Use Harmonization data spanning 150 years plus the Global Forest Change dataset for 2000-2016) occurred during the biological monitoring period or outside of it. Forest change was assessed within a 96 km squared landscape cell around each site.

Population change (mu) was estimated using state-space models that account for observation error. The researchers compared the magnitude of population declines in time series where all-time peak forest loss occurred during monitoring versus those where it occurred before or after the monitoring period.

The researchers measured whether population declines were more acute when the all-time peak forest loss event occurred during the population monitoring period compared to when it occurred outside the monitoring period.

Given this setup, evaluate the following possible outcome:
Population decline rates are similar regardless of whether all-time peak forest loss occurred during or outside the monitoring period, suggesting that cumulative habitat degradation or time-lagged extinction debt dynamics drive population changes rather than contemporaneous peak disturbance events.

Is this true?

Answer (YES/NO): NO